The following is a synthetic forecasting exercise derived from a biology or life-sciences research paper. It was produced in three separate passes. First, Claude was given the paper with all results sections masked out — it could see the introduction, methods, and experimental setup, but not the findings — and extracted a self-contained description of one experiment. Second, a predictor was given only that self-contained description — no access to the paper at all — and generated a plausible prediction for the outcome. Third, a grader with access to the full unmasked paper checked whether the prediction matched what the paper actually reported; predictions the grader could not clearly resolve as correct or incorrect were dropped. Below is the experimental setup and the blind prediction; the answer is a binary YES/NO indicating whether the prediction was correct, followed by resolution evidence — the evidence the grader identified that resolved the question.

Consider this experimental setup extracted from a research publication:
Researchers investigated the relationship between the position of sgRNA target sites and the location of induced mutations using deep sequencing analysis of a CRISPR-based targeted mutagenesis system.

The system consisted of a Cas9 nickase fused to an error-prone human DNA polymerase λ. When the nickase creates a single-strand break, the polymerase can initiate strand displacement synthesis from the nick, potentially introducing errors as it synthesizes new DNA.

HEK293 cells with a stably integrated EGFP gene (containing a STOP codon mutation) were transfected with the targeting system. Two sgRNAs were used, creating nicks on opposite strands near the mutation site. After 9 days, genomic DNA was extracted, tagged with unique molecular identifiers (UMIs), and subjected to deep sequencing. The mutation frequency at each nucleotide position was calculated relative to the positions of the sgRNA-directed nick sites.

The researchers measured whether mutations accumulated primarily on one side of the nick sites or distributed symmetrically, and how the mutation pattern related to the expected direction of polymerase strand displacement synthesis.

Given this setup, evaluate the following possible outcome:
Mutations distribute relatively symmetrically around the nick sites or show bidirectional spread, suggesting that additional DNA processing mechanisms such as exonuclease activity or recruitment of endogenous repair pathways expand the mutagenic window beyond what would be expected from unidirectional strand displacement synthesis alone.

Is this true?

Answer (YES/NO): NO